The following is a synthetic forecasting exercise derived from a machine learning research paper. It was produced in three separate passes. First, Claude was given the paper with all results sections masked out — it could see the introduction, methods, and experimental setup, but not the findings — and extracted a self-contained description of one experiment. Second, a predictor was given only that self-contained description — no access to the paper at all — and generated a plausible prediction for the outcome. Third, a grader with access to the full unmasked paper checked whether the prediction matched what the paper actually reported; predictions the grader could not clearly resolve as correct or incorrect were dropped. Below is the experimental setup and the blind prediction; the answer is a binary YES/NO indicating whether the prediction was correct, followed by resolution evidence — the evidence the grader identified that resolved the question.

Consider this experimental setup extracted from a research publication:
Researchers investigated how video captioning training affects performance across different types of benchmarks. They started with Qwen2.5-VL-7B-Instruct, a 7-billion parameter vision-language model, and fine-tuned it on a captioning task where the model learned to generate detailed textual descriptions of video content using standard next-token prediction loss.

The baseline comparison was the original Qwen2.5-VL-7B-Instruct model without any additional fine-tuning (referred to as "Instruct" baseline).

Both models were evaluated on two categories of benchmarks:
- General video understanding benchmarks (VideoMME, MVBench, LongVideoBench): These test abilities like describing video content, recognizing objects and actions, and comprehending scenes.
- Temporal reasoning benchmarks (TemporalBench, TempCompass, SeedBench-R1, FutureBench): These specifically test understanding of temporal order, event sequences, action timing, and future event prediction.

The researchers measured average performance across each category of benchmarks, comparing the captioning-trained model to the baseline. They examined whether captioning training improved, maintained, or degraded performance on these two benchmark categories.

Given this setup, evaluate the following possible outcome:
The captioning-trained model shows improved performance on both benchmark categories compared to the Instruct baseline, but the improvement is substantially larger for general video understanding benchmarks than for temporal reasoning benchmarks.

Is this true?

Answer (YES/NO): NO